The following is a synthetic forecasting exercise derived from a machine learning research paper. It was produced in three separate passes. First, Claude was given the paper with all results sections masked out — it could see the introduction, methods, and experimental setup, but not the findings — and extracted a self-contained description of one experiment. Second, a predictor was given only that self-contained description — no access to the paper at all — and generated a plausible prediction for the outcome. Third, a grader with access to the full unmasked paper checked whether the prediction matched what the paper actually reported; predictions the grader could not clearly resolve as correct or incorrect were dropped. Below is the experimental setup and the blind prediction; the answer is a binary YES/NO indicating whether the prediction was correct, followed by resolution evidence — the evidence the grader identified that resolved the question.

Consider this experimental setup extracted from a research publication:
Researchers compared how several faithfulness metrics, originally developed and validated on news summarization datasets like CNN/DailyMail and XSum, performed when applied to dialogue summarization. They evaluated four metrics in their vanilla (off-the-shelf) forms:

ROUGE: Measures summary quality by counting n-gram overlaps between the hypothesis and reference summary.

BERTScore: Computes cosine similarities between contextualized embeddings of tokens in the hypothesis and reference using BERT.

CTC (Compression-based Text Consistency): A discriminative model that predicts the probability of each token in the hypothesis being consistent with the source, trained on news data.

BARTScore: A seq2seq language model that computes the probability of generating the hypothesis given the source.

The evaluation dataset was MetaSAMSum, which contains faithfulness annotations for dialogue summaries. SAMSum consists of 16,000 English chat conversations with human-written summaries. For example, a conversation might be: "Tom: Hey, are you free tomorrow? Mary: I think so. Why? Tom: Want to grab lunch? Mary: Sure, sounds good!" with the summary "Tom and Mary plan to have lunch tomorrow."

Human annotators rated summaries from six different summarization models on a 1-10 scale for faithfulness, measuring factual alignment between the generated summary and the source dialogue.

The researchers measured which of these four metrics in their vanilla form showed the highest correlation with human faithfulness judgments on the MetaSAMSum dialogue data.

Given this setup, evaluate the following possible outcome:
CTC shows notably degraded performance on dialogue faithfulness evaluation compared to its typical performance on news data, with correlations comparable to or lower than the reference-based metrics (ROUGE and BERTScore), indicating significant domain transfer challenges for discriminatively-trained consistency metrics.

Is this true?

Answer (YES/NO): YES